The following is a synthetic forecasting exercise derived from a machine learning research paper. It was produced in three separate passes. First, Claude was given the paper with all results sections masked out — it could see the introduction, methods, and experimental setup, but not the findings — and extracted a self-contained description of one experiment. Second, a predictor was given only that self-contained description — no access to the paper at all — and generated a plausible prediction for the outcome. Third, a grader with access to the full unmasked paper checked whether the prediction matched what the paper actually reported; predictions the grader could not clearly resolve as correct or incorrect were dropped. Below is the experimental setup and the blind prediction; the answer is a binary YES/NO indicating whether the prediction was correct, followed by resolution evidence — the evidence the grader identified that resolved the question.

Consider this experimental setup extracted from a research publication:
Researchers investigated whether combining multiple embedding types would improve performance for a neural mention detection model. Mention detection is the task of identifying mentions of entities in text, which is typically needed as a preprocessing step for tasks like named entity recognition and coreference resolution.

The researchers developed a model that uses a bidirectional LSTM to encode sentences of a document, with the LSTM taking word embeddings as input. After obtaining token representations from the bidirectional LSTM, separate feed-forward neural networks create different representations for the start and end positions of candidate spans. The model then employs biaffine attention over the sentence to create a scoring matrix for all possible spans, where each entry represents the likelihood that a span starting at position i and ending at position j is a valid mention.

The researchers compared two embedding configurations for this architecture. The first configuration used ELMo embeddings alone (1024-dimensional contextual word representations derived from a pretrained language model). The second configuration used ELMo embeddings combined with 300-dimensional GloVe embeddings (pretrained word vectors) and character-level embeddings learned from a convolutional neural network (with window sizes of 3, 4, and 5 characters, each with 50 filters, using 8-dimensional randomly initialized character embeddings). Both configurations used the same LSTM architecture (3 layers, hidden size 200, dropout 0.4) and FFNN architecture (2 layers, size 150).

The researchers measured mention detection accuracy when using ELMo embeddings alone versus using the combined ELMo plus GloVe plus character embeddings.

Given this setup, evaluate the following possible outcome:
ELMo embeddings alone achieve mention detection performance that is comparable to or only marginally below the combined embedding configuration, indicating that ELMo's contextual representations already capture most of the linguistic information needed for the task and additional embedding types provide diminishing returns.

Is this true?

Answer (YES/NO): YES